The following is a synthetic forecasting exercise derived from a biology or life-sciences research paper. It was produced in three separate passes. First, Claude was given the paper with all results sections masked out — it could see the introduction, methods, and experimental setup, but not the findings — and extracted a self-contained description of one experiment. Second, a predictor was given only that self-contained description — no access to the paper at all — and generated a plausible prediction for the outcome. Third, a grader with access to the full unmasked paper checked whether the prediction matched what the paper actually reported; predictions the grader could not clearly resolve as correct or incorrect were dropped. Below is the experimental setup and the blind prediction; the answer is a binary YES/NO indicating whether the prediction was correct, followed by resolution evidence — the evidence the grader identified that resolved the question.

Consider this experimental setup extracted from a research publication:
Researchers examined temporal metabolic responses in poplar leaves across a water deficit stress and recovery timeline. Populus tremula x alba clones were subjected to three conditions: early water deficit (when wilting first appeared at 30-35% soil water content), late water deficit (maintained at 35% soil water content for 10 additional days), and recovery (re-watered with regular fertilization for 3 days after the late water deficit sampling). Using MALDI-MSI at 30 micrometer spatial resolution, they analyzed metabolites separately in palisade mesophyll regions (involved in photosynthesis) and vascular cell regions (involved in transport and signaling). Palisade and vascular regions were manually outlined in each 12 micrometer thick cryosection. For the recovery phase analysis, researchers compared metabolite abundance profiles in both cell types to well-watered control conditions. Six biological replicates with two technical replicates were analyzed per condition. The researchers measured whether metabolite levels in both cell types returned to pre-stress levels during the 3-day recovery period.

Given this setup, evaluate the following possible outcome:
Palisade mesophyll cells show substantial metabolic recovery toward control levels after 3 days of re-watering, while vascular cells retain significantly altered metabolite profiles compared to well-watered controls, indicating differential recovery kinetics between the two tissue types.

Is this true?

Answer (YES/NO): NO